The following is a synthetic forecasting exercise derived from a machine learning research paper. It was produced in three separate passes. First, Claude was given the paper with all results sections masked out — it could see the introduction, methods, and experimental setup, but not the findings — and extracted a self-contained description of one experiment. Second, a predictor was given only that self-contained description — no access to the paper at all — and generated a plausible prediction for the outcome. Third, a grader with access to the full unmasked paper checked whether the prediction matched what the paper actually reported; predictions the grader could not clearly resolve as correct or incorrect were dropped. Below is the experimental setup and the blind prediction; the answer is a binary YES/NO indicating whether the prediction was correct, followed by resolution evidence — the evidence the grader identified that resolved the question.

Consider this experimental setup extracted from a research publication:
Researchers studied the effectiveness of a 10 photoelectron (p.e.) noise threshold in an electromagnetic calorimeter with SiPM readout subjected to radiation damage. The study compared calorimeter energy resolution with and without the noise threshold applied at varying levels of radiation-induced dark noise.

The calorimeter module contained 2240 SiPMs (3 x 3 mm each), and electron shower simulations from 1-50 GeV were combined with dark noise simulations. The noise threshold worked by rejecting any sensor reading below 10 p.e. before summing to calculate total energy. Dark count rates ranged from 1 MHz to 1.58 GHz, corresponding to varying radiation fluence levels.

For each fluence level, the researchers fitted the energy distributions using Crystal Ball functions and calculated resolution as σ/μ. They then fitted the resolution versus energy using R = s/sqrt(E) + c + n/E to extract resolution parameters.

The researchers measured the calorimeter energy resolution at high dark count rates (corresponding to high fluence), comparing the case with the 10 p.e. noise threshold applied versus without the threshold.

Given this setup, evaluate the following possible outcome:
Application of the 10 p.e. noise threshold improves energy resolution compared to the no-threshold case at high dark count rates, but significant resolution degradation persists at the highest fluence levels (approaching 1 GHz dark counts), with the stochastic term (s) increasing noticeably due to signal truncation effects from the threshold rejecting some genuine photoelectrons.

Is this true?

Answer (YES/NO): NO